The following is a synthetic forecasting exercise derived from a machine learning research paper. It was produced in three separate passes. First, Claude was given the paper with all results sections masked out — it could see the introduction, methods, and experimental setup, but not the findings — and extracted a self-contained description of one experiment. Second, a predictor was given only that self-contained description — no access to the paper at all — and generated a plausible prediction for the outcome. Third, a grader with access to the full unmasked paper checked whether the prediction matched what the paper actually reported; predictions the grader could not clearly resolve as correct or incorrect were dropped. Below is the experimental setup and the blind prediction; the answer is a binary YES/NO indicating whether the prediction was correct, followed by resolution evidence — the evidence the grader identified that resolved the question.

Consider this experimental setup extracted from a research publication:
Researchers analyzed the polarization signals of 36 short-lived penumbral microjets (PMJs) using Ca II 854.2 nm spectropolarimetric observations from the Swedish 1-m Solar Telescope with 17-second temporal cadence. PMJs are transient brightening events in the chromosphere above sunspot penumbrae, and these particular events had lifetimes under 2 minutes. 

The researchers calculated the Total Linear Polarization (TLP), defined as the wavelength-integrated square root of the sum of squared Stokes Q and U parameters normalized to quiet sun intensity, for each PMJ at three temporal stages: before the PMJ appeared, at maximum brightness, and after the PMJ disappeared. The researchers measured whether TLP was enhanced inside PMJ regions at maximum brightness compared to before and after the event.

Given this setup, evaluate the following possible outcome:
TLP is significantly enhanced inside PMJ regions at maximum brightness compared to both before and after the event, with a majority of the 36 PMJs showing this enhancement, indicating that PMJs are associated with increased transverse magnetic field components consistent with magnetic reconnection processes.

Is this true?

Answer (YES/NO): YES